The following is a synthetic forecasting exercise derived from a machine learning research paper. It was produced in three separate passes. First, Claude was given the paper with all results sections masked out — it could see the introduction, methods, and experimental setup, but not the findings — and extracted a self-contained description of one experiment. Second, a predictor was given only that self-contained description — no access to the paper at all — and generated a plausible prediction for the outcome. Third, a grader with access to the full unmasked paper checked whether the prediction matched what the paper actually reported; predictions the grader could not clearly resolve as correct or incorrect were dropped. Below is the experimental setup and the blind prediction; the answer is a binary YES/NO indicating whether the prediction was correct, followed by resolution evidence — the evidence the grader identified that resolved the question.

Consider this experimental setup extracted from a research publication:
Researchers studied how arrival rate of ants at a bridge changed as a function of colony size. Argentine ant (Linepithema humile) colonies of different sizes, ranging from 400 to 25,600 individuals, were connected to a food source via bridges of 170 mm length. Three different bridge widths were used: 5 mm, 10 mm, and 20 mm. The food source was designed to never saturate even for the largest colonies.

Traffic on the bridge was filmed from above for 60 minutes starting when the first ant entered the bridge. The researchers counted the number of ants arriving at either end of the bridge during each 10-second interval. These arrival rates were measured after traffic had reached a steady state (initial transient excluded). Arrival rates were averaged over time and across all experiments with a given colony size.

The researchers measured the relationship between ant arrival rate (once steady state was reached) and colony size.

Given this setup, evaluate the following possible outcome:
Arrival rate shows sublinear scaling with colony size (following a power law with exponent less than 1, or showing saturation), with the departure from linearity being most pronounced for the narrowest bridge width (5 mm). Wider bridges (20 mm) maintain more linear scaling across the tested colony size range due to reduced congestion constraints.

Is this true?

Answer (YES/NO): YES